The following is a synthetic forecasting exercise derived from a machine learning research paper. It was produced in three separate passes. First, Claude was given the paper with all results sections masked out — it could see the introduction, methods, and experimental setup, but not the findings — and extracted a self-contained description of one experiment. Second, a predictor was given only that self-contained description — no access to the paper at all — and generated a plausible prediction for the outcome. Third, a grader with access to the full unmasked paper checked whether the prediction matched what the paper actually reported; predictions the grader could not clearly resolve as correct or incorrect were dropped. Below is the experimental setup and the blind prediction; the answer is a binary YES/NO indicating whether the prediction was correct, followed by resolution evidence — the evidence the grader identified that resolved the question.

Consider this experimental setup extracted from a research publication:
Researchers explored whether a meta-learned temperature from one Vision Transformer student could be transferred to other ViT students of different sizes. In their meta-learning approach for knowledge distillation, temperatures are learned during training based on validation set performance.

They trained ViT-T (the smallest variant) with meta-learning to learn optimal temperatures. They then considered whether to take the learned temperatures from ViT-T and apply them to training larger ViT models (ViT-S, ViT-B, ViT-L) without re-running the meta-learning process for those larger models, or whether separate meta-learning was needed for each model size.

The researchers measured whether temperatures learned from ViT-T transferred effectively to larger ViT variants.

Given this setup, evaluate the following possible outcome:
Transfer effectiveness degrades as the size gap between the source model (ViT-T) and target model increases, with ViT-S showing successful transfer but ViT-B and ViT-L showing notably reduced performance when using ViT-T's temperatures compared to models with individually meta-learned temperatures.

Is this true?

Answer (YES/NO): NO